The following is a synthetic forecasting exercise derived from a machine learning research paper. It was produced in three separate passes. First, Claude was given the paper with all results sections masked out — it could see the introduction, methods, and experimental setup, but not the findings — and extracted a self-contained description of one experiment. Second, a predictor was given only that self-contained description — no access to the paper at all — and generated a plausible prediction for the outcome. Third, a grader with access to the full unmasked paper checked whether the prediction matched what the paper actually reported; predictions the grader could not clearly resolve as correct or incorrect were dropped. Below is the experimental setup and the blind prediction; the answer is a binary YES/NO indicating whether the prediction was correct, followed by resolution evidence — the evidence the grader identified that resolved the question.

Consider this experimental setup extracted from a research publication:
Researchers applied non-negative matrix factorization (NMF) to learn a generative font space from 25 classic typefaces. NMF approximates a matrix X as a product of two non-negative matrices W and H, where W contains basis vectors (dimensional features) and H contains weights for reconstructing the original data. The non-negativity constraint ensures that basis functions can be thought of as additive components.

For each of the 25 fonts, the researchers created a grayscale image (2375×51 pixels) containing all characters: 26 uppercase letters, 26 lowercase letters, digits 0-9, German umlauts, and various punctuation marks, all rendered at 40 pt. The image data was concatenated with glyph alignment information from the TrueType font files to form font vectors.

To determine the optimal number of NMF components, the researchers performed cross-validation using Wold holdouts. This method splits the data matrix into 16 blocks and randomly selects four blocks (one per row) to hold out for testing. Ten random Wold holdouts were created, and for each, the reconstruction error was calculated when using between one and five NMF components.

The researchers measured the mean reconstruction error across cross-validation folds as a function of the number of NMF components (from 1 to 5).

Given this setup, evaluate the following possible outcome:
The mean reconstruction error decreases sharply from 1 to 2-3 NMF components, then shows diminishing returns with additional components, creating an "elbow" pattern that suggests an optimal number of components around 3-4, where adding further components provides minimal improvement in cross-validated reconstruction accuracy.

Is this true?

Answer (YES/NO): NO